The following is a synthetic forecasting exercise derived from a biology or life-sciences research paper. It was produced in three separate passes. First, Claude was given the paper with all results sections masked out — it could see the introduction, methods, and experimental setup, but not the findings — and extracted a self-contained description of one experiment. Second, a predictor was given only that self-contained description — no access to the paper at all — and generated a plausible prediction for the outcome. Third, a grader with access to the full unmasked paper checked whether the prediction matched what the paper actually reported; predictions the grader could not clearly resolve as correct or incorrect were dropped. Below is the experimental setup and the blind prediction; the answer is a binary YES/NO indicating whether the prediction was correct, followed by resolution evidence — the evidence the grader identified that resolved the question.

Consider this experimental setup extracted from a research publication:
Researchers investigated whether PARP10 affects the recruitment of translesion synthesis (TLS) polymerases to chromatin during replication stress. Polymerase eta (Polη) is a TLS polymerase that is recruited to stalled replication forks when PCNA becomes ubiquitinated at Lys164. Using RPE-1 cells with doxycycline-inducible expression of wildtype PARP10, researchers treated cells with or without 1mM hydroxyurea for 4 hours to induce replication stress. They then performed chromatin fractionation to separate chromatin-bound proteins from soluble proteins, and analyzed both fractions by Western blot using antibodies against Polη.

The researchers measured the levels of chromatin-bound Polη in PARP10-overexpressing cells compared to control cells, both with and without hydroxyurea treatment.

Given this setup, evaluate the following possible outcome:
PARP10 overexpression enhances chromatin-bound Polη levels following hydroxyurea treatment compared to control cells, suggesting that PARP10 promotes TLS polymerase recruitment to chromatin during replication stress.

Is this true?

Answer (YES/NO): YES